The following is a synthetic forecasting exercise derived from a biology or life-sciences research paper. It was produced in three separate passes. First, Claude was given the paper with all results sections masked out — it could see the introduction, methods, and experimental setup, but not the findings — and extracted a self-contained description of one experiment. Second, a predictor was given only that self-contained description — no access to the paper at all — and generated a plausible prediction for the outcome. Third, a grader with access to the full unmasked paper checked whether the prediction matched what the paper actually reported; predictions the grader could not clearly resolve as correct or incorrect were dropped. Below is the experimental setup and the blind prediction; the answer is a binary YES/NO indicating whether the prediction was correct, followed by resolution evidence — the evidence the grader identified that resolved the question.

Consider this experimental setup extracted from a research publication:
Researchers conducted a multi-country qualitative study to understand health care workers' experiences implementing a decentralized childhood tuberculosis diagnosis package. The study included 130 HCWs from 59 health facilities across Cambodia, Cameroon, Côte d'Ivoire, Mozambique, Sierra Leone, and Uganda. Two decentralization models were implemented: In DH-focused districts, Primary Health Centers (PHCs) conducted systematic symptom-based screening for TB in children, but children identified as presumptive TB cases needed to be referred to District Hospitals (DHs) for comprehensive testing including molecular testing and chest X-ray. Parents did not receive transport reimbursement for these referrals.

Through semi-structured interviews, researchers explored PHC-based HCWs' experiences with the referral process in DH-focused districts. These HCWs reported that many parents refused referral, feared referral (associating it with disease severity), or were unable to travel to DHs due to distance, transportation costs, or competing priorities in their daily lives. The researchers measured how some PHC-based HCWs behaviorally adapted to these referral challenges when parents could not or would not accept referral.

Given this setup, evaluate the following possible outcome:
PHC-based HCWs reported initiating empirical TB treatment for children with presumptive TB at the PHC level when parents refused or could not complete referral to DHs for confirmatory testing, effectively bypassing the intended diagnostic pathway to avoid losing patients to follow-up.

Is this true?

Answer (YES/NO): NO